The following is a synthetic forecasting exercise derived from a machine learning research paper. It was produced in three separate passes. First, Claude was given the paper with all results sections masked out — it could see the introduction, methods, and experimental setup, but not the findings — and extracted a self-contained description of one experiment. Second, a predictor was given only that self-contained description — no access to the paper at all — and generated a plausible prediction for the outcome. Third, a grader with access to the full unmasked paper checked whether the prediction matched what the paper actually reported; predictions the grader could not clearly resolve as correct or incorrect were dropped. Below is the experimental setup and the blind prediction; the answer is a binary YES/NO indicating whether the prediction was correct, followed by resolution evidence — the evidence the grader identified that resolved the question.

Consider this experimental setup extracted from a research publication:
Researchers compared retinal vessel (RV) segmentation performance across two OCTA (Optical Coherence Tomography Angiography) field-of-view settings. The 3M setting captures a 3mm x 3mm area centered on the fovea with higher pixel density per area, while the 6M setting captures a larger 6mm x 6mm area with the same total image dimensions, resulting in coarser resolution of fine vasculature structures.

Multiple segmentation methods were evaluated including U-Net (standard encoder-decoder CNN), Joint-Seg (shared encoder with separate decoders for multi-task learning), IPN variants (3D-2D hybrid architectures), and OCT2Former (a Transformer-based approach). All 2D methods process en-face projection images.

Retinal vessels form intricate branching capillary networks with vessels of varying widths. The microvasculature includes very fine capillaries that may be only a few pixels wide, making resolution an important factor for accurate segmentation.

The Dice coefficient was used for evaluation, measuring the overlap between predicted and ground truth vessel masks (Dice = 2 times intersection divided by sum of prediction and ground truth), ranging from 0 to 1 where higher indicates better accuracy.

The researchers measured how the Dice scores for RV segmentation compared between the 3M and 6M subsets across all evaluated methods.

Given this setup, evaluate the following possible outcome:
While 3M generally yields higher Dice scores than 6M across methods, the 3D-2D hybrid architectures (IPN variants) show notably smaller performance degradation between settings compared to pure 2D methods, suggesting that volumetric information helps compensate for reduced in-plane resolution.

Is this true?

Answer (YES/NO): NO